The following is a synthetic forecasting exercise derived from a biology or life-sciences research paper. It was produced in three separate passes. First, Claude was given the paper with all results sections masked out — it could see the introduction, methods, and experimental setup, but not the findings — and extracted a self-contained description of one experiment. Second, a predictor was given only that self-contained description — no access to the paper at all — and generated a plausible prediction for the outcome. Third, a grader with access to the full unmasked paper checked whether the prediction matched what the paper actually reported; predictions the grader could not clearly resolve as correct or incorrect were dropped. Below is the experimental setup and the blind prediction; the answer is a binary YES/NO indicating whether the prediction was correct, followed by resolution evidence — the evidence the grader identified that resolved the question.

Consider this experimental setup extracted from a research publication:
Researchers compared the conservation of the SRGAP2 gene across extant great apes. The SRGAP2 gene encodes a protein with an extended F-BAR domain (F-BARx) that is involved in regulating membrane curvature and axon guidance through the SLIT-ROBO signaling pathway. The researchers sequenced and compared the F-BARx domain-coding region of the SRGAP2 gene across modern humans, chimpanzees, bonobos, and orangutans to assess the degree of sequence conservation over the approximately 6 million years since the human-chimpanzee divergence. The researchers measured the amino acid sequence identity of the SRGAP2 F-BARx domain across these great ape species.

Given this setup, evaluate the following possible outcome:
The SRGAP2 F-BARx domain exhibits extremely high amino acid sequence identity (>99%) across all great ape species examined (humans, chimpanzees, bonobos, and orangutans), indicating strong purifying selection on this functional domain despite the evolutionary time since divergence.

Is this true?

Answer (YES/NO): YES